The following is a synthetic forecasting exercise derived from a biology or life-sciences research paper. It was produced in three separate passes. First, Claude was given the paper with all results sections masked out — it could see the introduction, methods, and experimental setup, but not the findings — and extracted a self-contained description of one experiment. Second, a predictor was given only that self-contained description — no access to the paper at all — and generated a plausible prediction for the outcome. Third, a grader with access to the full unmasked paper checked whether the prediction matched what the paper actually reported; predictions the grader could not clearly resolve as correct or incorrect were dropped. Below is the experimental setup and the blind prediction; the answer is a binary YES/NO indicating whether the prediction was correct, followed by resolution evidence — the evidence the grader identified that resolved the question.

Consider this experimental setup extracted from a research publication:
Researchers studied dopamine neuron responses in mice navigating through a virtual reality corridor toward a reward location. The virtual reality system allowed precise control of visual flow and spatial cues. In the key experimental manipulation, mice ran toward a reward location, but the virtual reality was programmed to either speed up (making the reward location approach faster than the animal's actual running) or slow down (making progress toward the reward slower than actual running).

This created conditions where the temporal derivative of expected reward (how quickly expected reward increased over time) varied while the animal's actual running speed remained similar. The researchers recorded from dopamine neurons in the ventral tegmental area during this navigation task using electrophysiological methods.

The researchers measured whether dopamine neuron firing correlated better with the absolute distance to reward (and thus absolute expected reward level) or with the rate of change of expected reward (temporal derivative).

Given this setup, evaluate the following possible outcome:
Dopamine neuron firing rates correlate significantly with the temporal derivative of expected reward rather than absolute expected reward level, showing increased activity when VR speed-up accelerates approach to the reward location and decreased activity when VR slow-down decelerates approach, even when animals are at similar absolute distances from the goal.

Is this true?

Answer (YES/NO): YES